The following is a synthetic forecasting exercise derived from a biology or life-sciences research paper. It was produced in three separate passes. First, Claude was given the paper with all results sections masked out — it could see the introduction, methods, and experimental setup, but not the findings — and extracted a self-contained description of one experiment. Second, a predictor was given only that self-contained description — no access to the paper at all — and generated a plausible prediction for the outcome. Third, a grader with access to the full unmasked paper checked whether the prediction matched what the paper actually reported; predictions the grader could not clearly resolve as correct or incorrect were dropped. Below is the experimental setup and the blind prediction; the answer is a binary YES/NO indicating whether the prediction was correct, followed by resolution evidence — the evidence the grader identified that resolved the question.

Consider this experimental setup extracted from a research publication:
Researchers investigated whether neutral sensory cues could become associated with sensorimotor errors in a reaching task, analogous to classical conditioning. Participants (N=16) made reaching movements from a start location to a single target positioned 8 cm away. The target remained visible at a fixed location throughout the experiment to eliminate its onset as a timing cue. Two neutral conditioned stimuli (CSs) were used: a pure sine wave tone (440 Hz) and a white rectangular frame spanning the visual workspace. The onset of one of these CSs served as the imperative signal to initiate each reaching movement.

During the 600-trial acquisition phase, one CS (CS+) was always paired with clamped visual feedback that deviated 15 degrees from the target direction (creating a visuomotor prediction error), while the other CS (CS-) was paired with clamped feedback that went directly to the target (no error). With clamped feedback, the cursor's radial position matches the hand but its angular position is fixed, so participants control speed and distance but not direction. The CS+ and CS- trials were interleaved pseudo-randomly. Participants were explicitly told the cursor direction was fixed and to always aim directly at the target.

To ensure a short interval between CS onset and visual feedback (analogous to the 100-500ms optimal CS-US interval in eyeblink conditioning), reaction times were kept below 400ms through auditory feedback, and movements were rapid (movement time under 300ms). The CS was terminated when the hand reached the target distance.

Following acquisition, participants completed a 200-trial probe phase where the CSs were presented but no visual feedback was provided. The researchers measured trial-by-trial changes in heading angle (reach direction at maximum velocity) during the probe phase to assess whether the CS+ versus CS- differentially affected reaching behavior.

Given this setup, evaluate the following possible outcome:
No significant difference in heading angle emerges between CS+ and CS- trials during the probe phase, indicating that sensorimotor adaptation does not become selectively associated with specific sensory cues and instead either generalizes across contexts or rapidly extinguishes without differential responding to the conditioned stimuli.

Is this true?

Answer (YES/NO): NO